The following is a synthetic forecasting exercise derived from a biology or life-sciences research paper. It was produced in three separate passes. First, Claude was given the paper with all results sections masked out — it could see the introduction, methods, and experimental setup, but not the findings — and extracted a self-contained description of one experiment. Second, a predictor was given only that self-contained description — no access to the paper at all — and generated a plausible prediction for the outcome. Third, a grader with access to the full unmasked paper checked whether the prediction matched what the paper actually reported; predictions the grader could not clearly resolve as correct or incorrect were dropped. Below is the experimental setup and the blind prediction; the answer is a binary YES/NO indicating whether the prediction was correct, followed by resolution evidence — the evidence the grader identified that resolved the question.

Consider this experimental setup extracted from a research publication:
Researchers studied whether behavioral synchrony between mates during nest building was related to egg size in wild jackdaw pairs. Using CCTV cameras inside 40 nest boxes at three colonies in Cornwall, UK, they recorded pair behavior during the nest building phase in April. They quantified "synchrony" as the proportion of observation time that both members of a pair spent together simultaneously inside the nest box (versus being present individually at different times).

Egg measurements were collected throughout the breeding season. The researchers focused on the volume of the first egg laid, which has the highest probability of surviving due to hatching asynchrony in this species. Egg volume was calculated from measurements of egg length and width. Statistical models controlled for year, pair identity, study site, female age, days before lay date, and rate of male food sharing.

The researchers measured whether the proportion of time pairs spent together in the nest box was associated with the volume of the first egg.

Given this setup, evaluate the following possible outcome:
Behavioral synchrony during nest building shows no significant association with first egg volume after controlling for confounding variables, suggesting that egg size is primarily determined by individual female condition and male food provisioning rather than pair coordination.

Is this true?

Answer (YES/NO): NO